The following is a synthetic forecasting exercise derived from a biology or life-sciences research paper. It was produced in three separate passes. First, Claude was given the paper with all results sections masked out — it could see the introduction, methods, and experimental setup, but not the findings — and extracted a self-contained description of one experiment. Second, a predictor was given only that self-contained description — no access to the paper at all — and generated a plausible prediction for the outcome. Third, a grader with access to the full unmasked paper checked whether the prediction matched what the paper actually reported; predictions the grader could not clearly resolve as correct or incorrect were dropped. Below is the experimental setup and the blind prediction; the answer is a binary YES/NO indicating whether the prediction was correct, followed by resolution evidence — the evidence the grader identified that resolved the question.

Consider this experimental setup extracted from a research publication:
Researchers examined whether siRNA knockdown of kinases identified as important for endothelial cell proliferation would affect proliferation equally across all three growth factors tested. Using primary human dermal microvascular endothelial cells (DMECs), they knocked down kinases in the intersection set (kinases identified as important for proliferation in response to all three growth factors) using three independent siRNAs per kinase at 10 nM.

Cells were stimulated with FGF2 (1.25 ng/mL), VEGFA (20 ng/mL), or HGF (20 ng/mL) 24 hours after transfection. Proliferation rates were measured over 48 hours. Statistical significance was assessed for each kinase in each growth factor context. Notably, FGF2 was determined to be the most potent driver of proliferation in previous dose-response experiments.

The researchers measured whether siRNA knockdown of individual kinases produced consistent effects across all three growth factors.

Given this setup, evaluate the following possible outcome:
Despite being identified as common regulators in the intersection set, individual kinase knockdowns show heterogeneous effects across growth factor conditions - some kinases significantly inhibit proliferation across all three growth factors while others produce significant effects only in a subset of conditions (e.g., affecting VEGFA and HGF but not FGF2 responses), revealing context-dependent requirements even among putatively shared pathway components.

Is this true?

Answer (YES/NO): YES